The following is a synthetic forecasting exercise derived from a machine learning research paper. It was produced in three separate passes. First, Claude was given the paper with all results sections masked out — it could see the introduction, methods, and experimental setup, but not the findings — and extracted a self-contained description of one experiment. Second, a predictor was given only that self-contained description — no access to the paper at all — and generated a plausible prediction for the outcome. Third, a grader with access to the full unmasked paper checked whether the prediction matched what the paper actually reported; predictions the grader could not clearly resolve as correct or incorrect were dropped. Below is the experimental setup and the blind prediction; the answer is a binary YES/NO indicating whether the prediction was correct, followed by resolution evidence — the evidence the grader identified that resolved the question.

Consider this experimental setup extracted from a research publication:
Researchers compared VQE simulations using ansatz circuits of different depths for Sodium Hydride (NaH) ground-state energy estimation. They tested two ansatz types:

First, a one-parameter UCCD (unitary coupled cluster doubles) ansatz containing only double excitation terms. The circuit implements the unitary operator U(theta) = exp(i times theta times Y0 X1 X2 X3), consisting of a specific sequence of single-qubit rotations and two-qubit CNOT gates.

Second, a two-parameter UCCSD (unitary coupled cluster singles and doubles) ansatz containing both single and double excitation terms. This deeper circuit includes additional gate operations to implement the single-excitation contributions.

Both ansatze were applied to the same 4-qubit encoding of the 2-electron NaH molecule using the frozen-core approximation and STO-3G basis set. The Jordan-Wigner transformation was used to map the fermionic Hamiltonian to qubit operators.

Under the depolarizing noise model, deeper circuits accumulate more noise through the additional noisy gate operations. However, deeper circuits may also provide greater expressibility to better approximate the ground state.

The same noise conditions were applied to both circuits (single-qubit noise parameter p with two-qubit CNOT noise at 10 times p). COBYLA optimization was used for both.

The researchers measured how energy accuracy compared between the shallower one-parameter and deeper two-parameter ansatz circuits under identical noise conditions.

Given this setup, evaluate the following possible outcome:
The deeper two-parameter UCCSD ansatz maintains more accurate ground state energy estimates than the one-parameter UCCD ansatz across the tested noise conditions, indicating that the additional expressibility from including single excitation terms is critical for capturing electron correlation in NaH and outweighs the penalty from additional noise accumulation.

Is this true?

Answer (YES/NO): NO